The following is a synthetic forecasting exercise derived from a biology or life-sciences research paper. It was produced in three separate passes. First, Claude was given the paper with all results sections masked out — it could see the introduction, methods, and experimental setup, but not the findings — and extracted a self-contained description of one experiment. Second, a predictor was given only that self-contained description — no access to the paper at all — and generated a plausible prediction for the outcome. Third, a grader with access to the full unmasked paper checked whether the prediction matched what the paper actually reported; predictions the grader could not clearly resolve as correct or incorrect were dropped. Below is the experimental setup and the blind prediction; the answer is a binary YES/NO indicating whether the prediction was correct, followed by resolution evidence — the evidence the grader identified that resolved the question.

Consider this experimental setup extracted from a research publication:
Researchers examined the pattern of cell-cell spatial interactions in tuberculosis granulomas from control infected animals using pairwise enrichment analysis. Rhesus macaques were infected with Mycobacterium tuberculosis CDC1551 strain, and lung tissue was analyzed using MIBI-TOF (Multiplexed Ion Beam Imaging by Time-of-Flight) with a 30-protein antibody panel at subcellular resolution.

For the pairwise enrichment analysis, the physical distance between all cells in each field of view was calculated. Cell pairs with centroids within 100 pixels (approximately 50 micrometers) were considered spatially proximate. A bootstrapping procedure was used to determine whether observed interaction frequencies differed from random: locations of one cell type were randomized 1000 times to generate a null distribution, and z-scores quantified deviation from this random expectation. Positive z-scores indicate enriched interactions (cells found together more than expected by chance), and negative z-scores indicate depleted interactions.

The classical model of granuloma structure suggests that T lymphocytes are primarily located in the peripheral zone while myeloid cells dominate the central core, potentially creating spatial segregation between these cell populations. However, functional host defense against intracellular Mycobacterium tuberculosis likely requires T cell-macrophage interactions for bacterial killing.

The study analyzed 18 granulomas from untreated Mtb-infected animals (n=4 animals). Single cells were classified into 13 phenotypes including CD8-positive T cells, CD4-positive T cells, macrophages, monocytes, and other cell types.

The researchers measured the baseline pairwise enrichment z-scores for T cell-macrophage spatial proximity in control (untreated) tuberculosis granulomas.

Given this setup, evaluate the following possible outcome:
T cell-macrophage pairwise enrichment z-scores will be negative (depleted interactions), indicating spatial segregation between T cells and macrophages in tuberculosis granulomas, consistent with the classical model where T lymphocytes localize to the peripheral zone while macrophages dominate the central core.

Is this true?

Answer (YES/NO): NO